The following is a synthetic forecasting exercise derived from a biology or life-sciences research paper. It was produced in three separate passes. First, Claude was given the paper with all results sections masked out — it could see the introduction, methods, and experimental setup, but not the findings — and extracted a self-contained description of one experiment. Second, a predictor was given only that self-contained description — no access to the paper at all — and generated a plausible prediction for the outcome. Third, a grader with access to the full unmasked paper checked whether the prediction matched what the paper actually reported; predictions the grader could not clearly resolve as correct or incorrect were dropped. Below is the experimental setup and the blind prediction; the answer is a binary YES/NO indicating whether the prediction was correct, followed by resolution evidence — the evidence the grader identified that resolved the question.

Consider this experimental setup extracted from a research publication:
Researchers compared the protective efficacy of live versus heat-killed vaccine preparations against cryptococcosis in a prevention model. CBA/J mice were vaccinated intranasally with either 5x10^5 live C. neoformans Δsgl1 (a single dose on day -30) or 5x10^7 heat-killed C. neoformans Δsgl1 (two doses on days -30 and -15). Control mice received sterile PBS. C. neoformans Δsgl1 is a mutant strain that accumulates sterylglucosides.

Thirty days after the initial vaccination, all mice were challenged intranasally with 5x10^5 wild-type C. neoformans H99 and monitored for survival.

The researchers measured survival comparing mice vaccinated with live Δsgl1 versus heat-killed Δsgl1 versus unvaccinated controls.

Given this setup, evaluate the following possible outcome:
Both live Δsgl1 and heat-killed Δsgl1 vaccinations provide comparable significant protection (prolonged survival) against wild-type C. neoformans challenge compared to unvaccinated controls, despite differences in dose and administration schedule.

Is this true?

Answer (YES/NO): YES